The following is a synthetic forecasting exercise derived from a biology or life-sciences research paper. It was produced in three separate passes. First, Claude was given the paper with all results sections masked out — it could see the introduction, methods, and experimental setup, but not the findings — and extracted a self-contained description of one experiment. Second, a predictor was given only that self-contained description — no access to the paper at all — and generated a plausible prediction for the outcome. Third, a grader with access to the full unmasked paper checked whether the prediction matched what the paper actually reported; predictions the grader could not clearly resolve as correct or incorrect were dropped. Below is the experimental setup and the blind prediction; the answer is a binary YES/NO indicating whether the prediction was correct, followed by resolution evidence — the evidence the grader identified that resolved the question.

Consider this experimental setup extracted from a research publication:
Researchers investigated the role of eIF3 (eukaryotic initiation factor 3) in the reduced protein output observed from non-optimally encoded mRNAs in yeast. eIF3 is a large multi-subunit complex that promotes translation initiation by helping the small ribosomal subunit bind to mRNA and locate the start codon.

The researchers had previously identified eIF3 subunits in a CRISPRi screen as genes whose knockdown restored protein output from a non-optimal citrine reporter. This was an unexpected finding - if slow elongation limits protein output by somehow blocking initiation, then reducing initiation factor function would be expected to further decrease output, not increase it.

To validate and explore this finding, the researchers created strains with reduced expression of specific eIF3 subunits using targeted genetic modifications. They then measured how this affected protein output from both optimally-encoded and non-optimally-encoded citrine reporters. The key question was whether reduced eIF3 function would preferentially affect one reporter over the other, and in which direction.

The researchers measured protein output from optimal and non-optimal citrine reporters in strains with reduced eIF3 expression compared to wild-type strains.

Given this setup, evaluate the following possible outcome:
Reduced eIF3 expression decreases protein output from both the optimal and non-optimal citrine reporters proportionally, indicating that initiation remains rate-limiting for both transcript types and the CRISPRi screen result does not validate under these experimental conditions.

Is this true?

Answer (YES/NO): NO